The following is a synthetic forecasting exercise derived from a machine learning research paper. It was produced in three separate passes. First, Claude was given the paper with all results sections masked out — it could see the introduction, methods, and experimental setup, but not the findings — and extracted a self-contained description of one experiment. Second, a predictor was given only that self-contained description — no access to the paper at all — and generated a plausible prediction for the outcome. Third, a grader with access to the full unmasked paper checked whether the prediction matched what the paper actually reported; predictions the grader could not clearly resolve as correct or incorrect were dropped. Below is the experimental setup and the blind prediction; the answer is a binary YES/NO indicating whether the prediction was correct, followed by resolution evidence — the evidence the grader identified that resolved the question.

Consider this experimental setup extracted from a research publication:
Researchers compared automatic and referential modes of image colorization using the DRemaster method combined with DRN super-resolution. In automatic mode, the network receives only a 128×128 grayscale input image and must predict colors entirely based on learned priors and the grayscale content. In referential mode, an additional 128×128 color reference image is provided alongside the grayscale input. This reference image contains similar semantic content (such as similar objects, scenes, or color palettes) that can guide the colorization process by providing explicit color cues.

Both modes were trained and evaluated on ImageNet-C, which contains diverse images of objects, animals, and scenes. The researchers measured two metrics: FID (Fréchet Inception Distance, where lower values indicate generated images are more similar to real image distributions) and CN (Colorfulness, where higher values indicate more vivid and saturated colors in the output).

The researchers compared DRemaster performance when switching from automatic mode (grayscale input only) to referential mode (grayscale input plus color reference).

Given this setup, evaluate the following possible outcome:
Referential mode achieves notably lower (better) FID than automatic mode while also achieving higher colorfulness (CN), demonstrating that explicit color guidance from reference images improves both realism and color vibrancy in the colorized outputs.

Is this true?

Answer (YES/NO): YES